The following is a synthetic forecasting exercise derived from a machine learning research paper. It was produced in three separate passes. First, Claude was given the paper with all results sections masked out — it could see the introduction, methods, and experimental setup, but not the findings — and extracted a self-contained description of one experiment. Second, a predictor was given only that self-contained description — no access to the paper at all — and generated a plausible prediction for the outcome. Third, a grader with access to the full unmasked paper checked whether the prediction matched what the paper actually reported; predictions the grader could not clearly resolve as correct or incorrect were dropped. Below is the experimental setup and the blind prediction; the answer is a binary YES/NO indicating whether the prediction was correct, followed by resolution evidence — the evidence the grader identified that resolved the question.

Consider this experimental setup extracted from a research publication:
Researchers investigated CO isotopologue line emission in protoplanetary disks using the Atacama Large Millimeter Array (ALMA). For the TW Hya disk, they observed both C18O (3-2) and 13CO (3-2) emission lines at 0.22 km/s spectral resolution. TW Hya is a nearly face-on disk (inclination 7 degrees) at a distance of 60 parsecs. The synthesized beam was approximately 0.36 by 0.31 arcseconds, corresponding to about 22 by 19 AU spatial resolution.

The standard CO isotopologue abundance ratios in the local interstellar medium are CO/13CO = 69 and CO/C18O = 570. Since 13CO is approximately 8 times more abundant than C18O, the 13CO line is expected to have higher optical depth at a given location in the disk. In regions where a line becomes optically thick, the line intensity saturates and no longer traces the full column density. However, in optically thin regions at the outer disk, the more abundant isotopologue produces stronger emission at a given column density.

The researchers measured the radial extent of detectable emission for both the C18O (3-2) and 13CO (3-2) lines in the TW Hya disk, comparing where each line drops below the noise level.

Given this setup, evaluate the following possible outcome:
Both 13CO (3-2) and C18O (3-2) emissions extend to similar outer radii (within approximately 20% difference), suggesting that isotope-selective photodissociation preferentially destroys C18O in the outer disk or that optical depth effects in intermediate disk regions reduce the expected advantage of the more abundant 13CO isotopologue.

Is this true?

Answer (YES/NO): NO